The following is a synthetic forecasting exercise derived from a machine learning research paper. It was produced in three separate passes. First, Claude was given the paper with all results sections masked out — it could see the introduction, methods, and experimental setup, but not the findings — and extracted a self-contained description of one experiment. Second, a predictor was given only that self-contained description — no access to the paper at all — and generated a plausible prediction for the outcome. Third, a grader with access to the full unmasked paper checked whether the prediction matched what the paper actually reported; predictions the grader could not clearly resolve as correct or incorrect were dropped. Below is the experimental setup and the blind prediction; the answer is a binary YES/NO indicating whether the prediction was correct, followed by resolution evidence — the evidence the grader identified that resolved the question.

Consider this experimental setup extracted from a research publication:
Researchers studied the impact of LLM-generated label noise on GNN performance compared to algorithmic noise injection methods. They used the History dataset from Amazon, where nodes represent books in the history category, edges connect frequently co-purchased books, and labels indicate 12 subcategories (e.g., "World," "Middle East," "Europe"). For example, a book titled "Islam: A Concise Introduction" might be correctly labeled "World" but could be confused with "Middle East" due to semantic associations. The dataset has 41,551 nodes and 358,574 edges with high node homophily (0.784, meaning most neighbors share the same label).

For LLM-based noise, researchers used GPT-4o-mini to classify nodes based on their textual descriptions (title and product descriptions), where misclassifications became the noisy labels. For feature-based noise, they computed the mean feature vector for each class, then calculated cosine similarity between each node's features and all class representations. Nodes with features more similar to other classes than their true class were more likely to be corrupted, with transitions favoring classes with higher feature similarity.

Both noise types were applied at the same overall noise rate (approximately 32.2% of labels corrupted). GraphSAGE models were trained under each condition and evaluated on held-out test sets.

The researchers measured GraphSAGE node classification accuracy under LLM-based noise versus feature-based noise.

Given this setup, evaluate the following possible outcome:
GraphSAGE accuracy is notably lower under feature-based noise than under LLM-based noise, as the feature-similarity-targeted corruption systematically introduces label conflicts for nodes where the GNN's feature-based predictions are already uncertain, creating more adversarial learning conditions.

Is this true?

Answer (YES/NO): NO